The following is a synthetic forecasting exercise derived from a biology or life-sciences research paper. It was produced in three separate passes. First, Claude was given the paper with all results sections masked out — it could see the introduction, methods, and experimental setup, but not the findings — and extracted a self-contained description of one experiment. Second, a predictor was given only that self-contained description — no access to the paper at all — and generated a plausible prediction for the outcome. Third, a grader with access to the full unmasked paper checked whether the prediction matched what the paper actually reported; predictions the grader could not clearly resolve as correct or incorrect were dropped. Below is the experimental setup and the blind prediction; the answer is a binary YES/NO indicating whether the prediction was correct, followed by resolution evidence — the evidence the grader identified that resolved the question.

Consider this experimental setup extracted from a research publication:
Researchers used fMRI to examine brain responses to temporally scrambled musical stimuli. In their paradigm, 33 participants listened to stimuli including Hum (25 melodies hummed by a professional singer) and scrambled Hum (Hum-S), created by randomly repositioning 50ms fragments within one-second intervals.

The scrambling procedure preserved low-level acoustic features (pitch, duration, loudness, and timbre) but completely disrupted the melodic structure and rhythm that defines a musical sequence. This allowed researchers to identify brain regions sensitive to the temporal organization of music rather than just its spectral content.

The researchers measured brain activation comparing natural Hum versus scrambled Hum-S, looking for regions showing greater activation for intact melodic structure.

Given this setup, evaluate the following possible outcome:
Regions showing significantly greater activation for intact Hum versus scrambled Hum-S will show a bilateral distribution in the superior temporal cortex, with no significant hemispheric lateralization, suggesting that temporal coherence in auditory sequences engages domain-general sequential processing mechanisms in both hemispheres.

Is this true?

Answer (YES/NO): YES